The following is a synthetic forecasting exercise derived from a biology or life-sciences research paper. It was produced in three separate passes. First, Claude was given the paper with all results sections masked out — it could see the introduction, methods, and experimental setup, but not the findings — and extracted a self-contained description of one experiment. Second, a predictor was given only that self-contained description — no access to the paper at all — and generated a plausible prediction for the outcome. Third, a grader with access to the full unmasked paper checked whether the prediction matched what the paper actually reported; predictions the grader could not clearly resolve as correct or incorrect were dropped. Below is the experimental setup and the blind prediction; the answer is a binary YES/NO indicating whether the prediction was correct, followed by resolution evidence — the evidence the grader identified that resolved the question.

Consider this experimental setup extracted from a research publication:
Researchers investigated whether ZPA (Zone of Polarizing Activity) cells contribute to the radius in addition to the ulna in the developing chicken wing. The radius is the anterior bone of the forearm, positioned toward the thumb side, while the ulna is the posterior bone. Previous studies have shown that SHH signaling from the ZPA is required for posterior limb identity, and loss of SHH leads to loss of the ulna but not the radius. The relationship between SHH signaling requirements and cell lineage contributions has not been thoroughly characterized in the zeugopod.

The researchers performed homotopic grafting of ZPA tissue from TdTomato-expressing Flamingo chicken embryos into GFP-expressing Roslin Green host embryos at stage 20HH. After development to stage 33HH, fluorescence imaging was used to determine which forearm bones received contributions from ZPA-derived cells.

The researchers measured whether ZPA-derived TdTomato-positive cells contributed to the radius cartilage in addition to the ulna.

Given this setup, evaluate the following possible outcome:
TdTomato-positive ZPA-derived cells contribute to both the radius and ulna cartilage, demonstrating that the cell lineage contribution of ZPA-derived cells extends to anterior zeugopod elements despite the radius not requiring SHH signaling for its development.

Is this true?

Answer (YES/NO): NO